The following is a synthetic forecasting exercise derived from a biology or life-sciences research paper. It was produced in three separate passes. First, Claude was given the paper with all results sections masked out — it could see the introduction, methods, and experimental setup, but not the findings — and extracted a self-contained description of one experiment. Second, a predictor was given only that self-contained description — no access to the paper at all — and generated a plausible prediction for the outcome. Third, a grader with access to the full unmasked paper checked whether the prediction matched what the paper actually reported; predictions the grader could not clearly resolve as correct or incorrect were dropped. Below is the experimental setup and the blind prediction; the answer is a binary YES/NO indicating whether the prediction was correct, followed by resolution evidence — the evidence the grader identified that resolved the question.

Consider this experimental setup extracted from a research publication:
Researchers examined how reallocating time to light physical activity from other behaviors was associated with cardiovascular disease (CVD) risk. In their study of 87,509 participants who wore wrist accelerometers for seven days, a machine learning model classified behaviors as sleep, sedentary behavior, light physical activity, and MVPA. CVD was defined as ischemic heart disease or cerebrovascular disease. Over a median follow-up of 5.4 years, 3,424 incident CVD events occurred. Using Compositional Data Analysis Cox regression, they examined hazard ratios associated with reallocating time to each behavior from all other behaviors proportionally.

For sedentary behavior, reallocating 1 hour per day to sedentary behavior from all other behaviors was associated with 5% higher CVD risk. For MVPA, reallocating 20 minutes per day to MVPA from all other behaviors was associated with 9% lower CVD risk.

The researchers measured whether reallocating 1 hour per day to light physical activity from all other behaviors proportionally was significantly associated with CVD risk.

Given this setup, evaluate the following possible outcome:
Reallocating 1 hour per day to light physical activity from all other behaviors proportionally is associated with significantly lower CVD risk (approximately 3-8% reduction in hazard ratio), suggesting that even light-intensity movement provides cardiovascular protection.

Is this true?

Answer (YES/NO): NO